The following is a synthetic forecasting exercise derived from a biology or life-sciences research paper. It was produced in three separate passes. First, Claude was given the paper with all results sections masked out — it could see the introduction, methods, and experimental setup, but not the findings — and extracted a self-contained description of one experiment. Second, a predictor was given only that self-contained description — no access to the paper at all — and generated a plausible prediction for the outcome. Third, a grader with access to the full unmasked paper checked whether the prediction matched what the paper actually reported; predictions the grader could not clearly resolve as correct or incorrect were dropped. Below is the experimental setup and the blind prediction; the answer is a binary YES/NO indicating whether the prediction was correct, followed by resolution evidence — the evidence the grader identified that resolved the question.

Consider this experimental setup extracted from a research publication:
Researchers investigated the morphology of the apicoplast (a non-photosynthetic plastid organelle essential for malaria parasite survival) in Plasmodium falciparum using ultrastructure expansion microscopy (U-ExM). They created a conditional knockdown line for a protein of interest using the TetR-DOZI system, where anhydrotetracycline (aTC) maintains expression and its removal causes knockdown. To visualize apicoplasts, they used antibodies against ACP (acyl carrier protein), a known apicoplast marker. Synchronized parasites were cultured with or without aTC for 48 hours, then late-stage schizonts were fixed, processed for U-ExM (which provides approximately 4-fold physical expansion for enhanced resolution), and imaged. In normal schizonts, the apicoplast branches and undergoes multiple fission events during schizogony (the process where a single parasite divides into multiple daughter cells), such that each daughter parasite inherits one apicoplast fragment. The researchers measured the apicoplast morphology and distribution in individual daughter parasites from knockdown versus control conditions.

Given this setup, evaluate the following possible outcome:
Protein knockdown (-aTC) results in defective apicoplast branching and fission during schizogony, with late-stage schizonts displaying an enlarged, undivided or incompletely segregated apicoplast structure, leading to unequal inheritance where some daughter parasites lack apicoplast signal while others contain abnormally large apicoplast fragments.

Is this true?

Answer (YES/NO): NO